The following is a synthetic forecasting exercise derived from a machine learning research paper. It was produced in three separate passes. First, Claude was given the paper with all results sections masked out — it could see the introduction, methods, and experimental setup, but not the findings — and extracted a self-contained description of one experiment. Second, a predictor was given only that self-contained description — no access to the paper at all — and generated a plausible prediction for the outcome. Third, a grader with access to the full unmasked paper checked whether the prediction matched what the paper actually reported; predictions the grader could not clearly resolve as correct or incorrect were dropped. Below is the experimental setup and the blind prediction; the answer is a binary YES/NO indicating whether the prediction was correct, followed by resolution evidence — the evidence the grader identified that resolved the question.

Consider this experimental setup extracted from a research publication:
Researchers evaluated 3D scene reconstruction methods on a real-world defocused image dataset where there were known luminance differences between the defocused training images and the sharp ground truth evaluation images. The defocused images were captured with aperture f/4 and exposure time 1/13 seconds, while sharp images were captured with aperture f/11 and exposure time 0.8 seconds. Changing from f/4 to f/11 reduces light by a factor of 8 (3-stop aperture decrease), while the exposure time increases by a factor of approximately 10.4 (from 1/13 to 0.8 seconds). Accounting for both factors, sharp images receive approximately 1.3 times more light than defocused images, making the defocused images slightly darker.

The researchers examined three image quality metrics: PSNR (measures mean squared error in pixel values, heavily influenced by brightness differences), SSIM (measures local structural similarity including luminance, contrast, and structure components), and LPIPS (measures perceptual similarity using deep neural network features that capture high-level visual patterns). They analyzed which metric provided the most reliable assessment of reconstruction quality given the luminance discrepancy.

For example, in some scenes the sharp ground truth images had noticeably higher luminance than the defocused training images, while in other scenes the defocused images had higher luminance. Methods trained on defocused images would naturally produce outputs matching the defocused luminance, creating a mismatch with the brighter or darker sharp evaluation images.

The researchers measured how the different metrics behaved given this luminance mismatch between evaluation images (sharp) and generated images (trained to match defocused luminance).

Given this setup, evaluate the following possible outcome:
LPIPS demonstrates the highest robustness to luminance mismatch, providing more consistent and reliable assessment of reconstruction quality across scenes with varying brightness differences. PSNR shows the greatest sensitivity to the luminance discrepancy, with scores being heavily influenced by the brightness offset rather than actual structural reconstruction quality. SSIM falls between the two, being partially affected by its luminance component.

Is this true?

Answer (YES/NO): NO